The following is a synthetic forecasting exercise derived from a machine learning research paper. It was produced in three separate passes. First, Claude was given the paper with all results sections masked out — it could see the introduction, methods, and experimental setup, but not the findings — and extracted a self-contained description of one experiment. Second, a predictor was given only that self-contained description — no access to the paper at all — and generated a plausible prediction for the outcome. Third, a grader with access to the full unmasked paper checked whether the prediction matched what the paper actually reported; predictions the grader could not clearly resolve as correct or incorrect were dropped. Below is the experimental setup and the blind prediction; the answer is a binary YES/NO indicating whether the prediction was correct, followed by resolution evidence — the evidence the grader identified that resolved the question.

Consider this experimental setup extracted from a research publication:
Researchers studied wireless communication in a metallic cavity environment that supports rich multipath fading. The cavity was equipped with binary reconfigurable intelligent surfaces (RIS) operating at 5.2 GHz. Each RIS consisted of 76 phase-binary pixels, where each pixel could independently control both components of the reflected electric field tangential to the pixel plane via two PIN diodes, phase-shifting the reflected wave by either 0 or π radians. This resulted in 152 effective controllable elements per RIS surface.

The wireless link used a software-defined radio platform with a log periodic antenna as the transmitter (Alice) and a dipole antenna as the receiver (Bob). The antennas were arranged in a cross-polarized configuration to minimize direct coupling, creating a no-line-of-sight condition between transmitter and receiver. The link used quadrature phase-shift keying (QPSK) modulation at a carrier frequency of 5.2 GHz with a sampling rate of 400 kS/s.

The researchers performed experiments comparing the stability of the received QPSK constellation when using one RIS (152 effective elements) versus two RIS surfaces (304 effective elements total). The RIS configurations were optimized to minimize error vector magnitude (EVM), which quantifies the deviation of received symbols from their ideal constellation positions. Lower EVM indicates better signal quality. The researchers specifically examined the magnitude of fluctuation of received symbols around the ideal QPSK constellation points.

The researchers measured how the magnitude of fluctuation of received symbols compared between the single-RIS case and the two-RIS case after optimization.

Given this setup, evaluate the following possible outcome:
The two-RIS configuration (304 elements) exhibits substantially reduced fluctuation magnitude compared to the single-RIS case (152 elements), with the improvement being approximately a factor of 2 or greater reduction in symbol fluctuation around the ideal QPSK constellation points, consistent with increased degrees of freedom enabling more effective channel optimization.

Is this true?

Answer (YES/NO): YES